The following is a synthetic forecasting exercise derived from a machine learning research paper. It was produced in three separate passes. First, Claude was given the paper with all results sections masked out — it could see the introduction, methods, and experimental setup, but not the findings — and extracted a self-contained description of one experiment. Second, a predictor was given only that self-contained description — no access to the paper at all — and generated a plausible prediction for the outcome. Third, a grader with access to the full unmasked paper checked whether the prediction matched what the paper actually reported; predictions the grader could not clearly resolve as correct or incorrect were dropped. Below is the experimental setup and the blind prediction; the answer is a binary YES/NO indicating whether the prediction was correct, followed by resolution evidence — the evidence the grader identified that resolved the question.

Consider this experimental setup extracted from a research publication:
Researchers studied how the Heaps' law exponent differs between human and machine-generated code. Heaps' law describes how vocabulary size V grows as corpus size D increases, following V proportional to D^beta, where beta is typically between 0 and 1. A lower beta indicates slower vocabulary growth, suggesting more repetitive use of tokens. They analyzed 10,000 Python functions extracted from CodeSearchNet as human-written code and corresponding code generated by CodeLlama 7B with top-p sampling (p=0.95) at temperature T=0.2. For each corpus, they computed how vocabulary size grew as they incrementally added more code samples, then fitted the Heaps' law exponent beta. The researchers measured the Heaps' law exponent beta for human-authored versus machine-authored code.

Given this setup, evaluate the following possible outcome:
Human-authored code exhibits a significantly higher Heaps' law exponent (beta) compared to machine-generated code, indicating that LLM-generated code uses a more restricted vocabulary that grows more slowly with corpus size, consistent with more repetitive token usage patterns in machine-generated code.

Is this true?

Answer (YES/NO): YES